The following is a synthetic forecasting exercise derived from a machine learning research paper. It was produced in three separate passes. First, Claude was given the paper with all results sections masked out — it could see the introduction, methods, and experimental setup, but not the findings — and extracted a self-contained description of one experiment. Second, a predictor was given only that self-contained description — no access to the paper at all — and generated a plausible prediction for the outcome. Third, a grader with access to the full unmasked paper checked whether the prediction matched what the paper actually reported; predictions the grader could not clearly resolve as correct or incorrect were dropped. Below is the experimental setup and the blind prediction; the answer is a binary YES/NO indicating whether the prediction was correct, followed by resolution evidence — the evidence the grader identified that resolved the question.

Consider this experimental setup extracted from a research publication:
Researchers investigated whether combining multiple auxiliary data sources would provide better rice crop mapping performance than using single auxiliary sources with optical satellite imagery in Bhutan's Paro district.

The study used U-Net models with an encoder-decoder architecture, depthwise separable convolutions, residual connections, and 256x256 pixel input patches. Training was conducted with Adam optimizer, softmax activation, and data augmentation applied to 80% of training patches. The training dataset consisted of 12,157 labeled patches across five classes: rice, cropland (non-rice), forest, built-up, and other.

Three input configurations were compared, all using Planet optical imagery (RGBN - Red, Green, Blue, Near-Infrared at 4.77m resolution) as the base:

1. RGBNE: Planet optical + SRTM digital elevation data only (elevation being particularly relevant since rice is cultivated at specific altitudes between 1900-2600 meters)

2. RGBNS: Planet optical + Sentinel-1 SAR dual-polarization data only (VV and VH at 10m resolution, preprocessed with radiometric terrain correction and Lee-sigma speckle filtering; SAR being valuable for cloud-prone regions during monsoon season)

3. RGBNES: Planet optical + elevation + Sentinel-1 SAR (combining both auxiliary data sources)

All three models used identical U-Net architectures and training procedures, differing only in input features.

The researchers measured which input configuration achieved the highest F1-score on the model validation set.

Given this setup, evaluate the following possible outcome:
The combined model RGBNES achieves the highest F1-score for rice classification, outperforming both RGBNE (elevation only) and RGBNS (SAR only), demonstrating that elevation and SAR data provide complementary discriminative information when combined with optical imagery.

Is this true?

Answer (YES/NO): NO